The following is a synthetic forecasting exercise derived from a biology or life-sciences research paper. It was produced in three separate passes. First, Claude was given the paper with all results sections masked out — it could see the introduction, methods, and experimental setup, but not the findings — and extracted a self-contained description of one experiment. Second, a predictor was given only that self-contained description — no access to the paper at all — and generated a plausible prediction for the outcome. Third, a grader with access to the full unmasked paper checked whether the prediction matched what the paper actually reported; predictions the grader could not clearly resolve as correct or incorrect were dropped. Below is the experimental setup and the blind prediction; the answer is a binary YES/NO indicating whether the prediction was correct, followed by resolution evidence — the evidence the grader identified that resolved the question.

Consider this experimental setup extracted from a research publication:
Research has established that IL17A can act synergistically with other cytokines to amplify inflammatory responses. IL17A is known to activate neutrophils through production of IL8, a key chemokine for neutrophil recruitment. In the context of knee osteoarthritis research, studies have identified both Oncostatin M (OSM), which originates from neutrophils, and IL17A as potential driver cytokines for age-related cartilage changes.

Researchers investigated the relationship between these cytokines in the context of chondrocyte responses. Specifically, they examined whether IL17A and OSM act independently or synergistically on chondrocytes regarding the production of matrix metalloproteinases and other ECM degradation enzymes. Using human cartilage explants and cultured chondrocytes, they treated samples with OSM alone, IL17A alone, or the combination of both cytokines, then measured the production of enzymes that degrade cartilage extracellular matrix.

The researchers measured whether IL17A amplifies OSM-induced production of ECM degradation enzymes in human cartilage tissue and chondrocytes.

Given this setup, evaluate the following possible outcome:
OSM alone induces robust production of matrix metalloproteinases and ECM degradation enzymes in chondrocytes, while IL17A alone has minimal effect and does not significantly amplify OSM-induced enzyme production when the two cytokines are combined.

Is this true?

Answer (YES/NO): NO